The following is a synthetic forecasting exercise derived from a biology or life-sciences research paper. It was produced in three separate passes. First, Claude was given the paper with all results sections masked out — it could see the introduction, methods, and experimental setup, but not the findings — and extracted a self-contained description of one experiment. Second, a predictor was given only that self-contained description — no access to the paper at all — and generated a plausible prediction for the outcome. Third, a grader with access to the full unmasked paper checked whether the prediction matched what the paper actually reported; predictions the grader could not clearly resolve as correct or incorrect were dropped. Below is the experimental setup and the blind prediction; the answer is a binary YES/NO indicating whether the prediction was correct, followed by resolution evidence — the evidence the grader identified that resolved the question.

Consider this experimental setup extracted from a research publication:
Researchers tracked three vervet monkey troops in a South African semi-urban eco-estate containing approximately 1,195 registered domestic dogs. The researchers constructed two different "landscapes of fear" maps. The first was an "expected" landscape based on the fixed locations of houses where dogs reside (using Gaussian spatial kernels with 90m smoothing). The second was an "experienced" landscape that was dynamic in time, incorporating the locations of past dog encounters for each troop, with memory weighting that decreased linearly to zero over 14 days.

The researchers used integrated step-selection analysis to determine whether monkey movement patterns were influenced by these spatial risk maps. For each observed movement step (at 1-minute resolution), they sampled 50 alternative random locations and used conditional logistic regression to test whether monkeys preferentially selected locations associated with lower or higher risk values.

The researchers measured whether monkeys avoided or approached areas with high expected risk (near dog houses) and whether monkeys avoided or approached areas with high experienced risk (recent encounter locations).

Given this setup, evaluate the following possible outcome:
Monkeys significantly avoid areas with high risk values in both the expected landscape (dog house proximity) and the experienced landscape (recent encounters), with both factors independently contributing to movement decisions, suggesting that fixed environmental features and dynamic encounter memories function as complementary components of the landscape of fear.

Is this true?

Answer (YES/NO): NO